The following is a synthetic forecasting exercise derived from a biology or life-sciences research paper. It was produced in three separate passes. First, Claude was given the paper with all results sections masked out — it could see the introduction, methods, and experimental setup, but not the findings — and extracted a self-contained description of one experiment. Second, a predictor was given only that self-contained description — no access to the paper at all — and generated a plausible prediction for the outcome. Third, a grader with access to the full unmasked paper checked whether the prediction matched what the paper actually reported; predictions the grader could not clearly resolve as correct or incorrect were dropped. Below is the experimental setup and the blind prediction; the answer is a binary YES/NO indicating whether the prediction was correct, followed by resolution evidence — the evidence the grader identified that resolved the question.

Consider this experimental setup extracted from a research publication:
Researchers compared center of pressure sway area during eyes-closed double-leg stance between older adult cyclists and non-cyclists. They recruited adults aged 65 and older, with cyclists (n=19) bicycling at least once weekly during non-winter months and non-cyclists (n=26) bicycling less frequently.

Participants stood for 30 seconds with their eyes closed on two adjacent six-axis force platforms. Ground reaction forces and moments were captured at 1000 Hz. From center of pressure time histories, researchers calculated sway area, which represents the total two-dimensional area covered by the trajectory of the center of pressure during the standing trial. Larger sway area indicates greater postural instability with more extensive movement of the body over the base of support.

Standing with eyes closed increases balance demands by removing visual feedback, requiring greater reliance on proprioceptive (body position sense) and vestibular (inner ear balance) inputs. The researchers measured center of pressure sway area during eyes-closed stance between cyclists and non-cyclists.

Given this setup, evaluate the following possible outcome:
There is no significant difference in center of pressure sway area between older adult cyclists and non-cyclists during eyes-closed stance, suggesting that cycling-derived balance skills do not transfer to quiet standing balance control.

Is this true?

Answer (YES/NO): YES